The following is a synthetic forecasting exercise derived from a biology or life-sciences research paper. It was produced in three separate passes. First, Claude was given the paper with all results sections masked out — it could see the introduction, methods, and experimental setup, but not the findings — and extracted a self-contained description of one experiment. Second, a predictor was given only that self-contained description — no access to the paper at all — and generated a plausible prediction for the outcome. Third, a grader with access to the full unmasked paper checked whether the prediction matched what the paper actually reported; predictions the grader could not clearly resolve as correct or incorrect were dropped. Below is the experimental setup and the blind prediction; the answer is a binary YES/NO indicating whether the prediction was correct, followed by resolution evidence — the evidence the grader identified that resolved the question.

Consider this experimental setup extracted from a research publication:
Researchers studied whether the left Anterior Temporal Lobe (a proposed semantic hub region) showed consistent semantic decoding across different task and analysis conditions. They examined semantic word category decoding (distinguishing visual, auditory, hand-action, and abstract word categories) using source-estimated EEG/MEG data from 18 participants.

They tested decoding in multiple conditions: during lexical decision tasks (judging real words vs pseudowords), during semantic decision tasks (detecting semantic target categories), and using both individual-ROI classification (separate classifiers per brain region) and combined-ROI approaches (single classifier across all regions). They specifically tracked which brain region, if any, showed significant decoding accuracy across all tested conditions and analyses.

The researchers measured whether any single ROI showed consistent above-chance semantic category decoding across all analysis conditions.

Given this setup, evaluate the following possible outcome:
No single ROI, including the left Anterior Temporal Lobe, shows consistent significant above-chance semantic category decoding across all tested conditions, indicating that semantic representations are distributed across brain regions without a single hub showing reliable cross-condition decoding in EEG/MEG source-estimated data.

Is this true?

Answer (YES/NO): NO